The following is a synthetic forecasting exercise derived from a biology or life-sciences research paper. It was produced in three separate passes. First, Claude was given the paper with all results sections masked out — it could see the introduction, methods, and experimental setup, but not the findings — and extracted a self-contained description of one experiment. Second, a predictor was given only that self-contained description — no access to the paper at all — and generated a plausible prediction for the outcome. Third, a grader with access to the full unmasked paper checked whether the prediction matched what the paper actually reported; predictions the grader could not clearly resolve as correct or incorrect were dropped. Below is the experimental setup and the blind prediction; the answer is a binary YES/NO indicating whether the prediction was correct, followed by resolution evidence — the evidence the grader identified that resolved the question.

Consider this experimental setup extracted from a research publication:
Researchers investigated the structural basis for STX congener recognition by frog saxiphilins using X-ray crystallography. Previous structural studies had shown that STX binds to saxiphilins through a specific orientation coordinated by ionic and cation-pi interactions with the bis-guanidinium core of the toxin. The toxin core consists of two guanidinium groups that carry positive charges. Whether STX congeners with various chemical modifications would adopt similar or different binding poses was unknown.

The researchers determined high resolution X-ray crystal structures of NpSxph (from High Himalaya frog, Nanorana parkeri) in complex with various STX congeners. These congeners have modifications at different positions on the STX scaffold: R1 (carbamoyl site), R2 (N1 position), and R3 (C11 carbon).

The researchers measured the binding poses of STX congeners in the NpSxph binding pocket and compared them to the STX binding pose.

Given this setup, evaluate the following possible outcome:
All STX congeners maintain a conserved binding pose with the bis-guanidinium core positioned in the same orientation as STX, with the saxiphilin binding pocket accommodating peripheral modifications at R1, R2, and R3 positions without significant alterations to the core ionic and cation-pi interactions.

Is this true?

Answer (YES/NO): YES